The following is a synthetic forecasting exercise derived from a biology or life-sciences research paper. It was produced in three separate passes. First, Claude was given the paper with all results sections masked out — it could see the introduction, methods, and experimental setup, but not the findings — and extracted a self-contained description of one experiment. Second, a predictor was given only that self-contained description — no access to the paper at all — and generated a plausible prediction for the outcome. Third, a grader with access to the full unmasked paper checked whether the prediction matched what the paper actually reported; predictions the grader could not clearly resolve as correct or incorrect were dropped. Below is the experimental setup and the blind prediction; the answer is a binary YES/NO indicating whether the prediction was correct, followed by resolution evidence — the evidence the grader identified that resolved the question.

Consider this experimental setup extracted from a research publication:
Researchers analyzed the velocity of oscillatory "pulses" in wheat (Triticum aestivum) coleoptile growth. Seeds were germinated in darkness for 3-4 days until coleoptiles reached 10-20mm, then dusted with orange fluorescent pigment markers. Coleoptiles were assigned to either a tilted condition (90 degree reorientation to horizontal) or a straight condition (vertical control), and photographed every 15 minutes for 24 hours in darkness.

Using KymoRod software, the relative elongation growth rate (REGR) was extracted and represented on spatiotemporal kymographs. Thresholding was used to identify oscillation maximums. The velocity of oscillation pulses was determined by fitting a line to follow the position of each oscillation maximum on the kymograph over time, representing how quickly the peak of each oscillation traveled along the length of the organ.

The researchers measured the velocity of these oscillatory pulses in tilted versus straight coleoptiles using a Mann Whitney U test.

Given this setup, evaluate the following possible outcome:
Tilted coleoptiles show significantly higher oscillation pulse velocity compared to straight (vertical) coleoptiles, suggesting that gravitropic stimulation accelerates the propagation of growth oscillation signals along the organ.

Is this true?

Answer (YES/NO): NO